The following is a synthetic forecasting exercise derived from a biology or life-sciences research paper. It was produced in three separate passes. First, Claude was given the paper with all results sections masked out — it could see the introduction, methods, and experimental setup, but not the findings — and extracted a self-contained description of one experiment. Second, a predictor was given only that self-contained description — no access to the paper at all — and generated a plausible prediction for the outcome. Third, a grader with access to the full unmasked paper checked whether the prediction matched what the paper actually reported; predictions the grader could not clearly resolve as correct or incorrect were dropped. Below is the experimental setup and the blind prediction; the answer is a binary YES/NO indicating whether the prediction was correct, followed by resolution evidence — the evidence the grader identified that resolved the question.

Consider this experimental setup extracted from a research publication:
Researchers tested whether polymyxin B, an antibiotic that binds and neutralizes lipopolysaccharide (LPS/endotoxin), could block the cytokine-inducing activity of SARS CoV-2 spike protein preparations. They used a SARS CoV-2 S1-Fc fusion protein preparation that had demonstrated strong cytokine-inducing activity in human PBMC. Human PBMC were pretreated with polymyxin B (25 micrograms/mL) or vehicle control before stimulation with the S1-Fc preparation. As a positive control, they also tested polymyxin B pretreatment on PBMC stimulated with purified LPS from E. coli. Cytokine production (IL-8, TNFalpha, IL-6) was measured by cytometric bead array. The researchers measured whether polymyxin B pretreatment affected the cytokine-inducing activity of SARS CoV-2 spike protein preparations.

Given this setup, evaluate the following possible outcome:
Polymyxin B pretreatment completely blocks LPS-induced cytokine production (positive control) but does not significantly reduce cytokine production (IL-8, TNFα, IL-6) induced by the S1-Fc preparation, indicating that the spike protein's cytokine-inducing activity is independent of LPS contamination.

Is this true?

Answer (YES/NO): NO